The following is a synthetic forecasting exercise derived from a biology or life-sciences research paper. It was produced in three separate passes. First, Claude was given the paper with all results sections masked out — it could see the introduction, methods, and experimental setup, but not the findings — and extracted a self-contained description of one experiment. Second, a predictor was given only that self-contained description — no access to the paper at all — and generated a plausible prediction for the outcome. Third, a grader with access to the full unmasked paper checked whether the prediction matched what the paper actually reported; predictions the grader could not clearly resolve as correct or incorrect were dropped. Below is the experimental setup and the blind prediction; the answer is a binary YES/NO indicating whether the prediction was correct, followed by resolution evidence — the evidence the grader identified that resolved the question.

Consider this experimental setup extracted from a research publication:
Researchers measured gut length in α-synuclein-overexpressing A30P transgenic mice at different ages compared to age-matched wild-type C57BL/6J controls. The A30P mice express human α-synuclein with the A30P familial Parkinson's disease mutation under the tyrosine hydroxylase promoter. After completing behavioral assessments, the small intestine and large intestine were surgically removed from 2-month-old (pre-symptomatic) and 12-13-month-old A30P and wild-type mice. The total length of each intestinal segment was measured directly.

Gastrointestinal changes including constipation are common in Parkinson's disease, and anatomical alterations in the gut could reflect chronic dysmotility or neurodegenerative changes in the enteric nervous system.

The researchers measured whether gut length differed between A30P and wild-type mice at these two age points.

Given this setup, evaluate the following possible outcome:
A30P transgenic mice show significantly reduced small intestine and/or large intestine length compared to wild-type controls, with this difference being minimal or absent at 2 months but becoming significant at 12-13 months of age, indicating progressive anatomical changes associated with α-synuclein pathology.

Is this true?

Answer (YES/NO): NO